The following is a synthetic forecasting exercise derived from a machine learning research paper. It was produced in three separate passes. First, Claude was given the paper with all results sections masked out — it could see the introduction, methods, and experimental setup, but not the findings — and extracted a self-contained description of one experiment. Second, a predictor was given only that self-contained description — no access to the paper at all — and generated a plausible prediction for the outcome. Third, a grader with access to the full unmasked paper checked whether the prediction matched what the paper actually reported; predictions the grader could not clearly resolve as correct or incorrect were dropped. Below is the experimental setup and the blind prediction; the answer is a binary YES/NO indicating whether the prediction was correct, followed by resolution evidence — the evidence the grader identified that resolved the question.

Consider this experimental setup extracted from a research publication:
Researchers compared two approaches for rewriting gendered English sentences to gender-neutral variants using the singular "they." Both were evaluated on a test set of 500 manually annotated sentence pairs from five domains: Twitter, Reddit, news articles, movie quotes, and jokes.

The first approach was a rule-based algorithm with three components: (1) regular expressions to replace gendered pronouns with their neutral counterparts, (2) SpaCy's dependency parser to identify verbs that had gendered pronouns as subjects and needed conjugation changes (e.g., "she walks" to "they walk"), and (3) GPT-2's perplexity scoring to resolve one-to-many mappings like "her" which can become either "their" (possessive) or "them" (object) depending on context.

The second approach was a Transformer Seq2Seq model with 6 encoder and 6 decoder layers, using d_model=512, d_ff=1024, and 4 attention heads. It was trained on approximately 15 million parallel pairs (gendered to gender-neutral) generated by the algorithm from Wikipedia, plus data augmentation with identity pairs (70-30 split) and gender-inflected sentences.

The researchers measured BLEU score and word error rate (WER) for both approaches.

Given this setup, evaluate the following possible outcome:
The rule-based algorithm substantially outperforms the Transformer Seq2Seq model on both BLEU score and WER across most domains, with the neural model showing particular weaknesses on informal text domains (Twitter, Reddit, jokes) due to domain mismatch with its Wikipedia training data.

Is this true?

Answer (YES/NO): NO